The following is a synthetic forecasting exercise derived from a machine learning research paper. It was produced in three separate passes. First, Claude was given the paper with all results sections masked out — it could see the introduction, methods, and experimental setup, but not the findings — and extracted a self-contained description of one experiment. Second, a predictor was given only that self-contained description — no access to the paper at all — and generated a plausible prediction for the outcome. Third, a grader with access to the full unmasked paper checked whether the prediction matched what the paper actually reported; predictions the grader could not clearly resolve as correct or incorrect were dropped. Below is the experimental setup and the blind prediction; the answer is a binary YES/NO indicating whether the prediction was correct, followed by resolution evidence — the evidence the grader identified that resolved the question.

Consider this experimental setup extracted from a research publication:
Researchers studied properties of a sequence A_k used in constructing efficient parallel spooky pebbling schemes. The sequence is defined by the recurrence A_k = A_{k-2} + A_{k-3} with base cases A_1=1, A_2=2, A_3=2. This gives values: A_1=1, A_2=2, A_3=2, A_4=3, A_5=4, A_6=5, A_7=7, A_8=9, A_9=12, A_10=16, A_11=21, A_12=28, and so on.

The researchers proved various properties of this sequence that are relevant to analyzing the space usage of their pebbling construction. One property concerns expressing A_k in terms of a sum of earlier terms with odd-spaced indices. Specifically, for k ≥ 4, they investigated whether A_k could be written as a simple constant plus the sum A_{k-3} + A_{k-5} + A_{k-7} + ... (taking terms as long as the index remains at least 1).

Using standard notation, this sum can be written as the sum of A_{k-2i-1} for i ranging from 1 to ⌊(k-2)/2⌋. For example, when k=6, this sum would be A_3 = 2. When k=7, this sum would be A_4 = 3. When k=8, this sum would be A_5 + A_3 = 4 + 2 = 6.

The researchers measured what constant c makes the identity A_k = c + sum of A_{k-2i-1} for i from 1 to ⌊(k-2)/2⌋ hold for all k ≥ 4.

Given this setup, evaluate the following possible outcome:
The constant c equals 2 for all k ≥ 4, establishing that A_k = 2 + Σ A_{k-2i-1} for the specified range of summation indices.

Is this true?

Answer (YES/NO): YES